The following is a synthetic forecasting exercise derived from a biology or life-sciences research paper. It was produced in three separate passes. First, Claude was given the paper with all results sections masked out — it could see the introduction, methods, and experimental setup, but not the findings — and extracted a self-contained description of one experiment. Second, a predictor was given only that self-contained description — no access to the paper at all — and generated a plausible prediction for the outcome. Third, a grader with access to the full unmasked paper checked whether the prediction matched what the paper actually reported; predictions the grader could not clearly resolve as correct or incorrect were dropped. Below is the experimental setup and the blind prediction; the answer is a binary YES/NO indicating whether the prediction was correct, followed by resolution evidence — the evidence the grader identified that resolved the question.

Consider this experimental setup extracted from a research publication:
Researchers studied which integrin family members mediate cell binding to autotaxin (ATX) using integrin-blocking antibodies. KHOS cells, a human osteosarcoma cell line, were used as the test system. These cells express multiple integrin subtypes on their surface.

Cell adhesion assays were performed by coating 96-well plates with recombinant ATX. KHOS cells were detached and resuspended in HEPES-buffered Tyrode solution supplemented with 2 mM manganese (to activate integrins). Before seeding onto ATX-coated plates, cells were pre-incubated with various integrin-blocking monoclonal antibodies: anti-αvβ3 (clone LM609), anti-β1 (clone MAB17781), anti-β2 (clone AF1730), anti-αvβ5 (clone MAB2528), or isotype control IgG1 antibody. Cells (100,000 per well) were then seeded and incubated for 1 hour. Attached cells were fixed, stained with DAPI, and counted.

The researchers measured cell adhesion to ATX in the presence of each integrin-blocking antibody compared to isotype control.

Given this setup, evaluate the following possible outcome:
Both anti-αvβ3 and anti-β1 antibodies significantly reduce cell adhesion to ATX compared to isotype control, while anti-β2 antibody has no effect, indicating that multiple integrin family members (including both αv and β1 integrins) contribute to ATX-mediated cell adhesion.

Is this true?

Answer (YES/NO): NO